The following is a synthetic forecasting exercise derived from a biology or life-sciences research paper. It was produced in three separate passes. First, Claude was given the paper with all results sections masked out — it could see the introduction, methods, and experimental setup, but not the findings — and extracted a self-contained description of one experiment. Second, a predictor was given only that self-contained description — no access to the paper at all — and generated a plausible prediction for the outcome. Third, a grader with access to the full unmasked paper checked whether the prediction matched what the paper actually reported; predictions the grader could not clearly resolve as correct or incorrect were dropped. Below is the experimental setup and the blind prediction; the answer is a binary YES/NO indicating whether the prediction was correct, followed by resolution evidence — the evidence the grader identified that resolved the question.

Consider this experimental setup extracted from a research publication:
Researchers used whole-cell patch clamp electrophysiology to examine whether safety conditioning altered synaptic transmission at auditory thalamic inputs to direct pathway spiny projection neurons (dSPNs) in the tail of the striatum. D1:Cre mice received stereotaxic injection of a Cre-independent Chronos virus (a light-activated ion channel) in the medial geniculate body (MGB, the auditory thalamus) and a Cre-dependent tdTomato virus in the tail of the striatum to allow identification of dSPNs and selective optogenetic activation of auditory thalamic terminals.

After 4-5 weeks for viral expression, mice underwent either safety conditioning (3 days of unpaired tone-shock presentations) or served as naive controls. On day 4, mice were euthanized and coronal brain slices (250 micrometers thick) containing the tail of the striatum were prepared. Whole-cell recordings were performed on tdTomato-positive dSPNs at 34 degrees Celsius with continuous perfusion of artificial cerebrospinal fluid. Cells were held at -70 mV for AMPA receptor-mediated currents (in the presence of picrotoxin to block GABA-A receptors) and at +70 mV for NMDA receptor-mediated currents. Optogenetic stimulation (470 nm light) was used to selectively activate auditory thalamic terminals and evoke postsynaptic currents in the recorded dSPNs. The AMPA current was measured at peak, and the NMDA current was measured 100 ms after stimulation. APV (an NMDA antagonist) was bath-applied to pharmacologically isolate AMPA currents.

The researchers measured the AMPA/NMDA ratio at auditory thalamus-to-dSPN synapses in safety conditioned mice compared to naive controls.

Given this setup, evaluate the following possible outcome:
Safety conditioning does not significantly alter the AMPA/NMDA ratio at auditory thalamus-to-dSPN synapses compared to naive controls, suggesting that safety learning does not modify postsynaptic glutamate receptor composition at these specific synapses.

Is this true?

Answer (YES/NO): NO